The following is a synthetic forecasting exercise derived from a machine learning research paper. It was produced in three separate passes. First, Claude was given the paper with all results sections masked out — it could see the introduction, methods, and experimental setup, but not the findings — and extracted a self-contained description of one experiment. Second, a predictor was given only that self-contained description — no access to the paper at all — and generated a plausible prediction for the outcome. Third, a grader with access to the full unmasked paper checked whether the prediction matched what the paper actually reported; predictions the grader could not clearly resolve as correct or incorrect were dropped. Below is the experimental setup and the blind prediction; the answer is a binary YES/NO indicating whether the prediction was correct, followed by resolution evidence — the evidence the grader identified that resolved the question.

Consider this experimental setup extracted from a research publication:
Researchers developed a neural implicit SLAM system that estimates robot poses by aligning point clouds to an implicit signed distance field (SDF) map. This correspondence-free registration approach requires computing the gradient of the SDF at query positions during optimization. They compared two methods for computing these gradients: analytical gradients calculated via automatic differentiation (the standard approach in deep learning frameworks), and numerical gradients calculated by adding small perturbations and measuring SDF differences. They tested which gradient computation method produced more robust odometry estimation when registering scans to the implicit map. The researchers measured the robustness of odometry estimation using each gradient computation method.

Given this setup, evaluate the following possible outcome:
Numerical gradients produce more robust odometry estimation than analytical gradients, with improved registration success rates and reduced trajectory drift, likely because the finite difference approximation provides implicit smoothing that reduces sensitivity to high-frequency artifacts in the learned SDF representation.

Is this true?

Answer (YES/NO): NO